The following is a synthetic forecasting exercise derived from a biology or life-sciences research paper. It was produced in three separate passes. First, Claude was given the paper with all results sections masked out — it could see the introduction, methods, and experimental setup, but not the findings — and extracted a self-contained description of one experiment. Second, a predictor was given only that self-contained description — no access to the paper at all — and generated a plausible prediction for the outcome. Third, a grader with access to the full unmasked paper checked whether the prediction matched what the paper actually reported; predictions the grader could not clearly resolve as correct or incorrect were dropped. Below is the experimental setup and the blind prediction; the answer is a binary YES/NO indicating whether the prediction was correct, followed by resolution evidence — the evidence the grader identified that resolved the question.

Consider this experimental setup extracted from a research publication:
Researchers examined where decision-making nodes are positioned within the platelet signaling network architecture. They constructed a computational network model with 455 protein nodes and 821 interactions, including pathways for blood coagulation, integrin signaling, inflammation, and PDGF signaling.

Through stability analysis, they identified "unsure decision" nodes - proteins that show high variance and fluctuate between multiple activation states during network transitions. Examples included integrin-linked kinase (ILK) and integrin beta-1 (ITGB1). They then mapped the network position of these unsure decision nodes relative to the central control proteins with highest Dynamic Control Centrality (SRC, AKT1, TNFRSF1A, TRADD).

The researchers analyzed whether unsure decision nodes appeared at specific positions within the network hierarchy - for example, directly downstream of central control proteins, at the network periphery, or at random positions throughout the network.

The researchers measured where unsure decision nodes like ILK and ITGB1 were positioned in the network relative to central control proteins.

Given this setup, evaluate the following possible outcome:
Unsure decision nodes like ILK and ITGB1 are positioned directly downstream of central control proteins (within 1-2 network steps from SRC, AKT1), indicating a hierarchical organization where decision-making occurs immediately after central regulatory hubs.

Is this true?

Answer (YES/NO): NO